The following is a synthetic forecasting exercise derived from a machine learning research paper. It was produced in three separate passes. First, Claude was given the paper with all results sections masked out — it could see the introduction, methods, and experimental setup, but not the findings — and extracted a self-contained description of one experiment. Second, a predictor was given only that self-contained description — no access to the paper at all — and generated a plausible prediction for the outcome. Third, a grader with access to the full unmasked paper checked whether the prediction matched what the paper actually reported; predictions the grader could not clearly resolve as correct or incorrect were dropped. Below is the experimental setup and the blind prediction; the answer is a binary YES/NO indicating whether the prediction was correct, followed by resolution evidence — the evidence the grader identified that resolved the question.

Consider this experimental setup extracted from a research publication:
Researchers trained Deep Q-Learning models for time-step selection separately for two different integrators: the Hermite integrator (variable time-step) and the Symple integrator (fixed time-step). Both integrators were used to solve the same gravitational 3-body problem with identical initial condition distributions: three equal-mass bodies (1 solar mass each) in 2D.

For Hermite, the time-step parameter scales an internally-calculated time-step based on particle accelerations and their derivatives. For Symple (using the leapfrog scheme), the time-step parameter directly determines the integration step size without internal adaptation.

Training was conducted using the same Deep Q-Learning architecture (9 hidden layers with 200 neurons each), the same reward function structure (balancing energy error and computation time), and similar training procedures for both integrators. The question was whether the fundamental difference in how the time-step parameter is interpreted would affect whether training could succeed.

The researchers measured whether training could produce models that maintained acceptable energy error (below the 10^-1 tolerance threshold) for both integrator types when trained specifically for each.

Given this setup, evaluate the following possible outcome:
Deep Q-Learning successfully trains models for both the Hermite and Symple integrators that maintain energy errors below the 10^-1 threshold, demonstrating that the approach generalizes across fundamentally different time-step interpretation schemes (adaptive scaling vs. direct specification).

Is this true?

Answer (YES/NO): YES